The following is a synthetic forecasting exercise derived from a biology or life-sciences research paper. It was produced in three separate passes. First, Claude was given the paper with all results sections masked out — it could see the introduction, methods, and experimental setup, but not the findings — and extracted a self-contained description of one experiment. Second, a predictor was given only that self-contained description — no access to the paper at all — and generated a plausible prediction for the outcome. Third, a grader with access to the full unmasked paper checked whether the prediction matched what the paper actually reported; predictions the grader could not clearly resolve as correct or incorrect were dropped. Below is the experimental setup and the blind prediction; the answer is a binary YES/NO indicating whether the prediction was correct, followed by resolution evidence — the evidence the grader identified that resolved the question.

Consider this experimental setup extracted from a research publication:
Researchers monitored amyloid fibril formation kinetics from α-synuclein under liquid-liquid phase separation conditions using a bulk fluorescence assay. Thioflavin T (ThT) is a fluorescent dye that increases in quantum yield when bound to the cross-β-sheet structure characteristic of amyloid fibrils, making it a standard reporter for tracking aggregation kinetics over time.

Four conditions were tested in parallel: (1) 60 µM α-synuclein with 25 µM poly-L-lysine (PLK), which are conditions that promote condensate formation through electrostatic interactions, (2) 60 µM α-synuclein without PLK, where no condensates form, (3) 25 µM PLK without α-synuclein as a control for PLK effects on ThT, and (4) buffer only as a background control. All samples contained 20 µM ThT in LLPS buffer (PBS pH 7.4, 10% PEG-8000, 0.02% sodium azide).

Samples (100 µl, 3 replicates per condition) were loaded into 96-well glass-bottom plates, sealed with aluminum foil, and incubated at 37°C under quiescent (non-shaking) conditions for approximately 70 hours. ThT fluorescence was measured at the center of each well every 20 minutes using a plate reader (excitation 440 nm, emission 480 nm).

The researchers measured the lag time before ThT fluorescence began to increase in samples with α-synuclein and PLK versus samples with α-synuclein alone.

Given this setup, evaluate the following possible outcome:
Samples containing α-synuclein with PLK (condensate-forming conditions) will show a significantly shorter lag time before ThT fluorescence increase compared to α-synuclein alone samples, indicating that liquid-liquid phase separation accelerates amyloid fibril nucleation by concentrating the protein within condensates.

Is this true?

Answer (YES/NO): YES